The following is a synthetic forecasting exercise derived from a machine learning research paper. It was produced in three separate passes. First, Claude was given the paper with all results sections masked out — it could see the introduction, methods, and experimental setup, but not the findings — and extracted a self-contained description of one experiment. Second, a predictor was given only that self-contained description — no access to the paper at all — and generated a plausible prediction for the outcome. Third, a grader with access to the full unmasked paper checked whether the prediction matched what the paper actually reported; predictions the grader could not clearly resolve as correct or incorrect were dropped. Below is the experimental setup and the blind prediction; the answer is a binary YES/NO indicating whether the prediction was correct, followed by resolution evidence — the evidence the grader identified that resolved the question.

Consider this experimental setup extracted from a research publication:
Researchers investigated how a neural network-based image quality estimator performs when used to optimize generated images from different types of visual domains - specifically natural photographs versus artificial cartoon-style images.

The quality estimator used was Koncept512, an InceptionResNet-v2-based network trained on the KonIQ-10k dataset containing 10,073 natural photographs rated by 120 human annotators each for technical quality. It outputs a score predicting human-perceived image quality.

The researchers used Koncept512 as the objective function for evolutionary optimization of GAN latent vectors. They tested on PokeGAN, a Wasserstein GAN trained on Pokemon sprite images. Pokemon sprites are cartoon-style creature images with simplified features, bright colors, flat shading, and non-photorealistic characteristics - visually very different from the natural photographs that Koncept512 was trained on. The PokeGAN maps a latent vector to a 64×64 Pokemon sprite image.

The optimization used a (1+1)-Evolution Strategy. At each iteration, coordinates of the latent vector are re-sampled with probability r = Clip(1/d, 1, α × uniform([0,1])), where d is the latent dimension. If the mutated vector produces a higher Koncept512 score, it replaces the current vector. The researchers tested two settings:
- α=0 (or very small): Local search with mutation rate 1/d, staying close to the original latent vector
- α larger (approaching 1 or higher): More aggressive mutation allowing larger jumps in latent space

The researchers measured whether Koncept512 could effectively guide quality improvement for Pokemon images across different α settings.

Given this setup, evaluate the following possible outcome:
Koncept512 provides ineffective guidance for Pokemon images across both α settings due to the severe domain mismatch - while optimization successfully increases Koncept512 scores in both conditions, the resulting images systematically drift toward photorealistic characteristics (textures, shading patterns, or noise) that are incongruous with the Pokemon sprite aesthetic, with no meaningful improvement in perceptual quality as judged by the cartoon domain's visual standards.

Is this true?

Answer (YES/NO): NO